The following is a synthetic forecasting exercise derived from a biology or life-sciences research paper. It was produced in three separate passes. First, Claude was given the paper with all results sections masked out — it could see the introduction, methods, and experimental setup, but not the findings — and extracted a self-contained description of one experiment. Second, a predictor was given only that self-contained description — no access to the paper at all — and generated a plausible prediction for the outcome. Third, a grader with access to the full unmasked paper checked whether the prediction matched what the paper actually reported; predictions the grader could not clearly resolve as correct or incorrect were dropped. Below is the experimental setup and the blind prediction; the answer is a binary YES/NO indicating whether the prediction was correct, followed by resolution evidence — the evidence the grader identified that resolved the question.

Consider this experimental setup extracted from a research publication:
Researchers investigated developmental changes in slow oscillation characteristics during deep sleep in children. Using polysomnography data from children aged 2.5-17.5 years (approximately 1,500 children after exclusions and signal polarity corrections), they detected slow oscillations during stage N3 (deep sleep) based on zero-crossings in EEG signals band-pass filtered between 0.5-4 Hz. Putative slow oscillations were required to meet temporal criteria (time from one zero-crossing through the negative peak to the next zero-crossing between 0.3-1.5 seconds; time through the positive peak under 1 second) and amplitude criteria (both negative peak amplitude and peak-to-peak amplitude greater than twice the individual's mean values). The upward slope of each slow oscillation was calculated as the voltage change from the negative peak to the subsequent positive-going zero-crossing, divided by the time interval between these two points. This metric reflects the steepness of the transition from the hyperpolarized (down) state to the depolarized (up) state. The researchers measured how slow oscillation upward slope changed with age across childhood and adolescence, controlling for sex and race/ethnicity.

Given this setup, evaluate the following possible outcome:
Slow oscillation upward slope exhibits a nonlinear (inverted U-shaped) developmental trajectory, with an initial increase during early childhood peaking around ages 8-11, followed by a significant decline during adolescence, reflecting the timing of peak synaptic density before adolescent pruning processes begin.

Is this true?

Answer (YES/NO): NO